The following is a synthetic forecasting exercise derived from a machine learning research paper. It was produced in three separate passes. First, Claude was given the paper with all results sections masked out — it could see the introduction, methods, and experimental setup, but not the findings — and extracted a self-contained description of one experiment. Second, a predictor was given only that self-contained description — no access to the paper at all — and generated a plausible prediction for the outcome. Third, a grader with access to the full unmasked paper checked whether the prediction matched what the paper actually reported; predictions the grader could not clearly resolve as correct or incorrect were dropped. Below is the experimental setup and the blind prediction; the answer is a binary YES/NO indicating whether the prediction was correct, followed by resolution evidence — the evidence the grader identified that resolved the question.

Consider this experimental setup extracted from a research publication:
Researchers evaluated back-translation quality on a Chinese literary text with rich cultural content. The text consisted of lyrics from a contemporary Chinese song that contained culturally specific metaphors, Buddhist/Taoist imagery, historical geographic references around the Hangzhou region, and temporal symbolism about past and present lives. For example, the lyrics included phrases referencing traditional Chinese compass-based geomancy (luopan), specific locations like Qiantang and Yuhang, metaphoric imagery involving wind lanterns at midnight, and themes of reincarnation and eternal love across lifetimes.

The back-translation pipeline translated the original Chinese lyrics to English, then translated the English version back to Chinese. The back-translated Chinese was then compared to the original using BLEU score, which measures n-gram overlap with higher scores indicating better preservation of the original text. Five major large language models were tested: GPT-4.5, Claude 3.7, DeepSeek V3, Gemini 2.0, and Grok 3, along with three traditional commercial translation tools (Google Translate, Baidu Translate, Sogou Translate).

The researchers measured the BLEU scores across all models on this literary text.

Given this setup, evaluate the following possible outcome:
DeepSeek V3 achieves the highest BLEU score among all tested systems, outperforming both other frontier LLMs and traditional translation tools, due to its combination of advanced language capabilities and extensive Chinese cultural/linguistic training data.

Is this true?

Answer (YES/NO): YES